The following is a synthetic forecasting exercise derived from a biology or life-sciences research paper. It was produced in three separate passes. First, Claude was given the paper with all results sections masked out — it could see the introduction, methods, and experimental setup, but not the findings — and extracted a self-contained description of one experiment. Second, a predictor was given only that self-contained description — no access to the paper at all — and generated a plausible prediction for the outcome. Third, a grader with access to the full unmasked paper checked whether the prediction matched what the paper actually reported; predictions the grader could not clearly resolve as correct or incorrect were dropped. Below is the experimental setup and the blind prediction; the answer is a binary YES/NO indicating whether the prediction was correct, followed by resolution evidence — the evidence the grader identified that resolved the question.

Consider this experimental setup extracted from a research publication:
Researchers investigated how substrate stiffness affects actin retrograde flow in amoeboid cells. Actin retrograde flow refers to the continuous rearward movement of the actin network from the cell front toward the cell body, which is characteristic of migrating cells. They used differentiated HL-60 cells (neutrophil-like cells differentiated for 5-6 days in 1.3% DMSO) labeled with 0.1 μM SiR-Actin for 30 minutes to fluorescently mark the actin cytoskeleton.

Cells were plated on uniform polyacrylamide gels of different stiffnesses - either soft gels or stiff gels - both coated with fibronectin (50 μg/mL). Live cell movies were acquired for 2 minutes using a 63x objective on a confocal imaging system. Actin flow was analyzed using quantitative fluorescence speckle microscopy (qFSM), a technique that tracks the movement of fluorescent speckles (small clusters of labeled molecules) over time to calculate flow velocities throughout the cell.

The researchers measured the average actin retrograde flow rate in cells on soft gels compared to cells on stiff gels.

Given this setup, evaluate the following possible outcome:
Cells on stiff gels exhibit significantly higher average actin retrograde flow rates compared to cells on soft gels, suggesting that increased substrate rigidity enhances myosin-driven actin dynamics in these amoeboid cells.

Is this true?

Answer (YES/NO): NO